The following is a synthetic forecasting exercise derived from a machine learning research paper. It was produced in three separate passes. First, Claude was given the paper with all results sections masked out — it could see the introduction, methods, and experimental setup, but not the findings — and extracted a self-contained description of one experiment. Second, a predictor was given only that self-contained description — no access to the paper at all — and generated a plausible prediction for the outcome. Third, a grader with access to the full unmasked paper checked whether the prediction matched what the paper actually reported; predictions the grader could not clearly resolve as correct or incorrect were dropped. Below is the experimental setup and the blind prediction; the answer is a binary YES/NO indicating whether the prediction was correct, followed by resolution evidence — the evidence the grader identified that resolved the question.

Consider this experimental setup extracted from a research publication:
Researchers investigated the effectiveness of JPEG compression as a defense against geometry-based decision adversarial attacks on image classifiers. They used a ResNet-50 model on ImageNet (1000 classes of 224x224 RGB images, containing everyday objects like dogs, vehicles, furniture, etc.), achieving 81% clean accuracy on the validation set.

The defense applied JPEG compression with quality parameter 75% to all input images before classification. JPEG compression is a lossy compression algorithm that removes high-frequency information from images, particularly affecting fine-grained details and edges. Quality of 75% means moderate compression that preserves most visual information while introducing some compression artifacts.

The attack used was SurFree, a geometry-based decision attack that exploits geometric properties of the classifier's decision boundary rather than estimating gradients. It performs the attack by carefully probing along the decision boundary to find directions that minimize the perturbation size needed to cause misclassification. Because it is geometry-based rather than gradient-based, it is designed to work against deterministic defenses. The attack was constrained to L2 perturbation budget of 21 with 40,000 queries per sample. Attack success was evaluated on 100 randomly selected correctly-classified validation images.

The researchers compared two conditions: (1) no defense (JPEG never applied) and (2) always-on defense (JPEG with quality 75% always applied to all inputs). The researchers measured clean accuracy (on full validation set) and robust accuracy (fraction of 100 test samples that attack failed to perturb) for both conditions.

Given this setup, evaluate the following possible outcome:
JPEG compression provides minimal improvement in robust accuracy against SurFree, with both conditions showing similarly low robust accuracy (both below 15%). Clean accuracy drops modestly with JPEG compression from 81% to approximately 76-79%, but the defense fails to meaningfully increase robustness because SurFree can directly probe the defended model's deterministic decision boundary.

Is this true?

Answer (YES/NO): NO